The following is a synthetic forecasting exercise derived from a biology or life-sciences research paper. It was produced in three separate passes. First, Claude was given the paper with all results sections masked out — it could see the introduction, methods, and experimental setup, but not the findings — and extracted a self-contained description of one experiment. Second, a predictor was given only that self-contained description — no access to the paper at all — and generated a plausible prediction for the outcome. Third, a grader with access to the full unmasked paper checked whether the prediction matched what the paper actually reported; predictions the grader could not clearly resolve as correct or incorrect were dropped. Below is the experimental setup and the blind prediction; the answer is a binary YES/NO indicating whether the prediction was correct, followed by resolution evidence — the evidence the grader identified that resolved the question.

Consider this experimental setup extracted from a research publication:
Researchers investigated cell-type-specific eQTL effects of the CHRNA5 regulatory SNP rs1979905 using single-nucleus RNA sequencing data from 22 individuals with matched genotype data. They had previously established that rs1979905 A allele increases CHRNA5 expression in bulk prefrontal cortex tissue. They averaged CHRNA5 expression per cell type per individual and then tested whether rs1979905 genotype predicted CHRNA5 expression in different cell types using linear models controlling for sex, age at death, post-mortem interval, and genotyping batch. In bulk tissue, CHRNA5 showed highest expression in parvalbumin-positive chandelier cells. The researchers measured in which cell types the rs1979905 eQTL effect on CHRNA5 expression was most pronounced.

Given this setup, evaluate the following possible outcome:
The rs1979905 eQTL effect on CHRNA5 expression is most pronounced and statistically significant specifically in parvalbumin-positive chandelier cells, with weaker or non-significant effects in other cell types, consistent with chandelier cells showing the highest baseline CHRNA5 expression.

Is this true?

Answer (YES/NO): NO